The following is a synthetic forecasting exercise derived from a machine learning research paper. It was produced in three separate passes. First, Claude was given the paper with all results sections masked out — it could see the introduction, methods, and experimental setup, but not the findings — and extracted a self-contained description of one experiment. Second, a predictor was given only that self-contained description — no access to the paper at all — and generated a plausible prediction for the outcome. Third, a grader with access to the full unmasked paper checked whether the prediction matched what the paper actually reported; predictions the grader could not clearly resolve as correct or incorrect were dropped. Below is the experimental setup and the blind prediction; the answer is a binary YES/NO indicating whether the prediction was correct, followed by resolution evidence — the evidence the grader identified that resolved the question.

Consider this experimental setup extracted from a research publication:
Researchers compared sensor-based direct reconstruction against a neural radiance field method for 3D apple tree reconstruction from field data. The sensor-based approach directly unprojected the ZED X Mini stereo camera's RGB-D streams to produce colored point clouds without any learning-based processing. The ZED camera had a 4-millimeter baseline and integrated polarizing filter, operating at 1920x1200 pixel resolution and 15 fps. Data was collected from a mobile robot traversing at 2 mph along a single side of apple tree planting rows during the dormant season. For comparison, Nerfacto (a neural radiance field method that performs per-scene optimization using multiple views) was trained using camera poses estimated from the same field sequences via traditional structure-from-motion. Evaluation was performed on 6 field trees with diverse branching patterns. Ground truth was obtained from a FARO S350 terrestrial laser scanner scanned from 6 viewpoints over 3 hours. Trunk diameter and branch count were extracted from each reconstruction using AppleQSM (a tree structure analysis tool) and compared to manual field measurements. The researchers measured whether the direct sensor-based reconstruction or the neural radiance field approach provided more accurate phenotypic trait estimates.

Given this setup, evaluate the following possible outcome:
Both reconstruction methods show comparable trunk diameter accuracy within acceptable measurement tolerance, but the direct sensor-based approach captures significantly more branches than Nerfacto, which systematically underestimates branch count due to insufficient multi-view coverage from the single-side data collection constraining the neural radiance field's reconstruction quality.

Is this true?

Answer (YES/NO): NO